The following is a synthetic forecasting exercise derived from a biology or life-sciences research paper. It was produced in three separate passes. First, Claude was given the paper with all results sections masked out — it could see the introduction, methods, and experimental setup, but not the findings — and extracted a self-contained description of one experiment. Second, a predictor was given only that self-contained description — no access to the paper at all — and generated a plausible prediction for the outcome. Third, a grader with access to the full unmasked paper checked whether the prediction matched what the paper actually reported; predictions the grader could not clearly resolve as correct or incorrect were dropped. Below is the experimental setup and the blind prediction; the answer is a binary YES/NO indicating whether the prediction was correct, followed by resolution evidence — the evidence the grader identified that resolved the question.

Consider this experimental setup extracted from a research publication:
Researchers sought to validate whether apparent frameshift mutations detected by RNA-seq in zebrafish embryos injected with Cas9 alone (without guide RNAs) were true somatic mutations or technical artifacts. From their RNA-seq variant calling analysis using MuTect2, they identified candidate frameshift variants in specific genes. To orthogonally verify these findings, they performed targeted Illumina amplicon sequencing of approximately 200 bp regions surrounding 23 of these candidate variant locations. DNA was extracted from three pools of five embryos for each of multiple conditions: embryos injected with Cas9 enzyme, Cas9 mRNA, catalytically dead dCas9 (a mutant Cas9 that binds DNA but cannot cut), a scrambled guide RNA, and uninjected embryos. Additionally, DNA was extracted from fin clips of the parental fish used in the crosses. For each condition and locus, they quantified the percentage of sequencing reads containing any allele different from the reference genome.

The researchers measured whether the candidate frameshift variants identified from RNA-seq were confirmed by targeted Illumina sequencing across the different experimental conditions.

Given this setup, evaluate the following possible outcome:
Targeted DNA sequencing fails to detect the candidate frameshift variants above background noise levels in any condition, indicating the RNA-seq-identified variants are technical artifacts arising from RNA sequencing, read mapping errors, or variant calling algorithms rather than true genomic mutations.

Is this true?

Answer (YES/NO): NO